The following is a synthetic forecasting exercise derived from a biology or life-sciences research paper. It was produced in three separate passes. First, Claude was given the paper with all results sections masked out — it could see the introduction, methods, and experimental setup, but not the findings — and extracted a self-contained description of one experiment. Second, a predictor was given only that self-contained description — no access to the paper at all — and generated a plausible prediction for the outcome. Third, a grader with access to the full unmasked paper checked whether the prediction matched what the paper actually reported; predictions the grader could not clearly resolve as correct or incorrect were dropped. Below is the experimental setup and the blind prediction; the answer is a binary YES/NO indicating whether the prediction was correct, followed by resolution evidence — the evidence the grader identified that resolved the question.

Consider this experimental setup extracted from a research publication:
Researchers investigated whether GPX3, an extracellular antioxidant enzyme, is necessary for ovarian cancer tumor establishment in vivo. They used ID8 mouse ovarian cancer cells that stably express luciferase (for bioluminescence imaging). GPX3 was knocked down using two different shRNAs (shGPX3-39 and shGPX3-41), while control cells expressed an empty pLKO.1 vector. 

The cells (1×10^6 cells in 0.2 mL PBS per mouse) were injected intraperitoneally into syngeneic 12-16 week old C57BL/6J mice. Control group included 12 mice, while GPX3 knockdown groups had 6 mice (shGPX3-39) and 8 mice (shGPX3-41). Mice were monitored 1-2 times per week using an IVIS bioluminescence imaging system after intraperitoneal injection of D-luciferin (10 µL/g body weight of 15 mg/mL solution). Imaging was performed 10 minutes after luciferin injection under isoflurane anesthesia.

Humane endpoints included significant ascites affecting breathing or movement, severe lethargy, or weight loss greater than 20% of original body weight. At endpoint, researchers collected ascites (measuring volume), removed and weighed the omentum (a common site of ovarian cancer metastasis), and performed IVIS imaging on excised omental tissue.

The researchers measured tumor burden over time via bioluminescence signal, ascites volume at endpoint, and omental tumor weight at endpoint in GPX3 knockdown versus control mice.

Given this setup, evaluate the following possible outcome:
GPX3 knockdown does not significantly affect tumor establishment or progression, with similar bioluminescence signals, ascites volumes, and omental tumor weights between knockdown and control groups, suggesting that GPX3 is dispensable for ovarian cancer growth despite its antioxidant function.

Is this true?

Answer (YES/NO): NO